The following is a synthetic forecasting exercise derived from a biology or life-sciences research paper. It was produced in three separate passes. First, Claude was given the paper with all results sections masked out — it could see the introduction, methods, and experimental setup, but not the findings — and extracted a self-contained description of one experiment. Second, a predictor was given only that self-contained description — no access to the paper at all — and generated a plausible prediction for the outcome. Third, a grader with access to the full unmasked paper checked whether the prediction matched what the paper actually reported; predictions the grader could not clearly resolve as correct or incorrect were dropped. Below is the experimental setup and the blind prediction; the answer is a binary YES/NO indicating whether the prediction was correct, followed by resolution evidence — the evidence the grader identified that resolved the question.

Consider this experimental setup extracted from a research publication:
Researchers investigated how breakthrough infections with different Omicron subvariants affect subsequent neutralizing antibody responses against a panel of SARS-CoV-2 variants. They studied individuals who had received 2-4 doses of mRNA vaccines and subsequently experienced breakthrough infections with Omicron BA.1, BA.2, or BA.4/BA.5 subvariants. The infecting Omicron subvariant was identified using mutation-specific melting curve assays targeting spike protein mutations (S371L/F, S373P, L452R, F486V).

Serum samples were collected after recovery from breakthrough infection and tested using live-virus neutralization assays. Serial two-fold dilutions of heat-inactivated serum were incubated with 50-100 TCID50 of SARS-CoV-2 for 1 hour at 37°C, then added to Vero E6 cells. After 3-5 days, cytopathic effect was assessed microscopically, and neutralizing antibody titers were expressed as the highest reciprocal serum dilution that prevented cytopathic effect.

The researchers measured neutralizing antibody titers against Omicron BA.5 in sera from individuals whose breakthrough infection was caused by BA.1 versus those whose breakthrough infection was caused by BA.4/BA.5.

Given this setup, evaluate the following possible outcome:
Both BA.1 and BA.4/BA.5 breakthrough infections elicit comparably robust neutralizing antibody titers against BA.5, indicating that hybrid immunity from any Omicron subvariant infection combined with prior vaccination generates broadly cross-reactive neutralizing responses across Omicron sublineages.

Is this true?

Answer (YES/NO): NO